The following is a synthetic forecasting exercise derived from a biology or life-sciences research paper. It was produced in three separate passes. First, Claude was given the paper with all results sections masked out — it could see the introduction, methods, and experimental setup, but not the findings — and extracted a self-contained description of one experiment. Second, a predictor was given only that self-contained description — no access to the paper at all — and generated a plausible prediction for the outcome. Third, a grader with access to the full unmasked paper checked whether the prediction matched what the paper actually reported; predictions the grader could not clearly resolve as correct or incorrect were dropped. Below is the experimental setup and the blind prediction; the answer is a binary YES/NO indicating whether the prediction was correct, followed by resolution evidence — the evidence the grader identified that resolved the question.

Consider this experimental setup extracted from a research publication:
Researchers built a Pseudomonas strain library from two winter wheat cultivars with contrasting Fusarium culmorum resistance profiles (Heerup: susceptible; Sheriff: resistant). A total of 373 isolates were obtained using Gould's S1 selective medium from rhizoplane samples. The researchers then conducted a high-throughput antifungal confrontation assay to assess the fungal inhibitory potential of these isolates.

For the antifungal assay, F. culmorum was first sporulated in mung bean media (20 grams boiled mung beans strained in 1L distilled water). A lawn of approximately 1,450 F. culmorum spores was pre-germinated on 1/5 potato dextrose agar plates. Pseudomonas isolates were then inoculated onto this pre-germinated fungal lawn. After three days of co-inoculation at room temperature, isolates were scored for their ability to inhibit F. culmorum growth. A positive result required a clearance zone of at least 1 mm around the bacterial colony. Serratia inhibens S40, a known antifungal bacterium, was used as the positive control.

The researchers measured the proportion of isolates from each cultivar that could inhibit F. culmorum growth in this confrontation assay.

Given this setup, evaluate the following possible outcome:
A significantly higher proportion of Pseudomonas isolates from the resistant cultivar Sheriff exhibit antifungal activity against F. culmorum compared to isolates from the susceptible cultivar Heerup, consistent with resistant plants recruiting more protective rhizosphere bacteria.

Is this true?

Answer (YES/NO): YES